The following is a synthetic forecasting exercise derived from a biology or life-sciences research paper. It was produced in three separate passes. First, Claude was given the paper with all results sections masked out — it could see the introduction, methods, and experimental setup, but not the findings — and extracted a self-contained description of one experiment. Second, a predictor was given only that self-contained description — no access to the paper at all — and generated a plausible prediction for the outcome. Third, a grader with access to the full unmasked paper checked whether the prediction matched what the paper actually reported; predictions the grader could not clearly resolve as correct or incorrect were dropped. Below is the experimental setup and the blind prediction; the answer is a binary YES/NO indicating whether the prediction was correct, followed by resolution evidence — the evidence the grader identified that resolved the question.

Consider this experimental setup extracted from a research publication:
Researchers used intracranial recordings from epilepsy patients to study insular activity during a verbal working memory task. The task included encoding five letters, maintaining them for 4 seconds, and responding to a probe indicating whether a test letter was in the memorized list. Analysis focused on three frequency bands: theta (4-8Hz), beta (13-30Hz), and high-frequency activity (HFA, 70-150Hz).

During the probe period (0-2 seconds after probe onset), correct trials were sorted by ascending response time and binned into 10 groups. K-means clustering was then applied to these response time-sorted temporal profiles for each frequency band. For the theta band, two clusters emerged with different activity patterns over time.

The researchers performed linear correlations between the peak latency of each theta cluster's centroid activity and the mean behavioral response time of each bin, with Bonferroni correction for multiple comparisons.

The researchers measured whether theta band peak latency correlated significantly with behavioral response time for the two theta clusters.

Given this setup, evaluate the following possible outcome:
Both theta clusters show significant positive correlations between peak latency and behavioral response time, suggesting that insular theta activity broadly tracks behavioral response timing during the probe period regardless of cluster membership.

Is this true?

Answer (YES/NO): NO